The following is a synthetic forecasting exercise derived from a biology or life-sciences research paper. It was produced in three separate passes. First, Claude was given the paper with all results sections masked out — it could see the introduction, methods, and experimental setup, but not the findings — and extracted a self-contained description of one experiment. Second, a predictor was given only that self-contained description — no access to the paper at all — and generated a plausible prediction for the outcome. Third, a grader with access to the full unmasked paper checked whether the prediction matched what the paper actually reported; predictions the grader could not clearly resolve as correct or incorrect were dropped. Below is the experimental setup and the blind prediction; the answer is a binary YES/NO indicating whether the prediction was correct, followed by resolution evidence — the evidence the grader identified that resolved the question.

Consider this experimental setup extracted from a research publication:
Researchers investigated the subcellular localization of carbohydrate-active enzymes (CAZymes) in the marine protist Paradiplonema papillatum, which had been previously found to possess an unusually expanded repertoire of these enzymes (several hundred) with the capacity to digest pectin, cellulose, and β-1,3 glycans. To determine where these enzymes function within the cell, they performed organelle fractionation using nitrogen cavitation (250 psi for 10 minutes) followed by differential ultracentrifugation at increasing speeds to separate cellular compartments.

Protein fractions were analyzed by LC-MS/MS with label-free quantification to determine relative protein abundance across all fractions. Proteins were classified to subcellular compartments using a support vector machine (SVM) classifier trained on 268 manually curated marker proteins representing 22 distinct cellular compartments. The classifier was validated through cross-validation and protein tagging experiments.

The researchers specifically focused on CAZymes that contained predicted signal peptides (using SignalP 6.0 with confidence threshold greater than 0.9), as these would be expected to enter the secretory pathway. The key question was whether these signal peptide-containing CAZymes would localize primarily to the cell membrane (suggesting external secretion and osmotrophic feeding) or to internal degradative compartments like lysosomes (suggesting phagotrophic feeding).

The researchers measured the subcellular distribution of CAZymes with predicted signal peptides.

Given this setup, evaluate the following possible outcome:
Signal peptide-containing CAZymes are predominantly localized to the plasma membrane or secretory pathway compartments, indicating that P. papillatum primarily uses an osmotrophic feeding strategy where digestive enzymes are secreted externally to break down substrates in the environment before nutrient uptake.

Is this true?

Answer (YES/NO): NO